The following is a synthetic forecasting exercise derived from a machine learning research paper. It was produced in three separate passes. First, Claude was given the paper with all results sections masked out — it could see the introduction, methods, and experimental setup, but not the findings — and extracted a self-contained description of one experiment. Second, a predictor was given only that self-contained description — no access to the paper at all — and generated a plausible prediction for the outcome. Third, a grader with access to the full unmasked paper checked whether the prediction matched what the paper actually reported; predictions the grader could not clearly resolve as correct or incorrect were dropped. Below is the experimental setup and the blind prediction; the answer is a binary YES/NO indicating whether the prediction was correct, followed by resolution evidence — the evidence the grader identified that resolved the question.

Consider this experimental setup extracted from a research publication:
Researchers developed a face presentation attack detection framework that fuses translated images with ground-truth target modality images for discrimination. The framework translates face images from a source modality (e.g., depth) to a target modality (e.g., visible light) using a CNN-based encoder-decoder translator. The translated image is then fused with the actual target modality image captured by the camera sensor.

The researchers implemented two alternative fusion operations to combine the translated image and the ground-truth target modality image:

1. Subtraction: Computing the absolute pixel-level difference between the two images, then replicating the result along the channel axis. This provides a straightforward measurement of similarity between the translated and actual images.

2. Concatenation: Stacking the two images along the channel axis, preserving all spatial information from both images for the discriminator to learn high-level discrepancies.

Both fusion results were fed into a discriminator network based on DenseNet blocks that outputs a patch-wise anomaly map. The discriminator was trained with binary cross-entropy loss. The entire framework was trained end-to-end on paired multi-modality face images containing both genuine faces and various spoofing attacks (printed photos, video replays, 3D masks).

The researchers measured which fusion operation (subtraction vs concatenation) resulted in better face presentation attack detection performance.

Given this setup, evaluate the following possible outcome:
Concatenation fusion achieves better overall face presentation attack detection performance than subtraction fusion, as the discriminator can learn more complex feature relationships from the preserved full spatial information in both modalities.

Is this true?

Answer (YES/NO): YES